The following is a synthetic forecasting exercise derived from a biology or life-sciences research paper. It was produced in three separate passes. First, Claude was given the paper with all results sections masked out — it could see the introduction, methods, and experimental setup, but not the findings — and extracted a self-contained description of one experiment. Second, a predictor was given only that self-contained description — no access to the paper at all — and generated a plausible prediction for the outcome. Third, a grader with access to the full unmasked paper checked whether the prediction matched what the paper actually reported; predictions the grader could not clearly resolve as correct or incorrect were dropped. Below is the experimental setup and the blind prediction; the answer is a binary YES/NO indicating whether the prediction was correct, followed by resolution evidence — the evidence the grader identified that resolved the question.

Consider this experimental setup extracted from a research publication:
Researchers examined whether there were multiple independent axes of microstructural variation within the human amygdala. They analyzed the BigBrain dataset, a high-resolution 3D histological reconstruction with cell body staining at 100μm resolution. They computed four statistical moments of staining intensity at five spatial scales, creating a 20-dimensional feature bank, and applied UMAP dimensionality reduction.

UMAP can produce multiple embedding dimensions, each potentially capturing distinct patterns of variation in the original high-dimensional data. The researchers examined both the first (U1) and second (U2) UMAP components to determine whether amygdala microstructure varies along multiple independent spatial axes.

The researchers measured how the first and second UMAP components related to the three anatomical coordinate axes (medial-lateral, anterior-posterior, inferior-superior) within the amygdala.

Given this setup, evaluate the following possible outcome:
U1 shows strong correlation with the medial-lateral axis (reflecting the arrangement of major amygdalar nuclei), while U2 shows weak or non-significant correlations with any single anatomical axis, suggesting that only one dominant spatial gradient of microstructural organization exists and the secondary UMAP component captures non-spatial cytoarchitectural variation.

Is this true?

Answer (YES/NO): NO